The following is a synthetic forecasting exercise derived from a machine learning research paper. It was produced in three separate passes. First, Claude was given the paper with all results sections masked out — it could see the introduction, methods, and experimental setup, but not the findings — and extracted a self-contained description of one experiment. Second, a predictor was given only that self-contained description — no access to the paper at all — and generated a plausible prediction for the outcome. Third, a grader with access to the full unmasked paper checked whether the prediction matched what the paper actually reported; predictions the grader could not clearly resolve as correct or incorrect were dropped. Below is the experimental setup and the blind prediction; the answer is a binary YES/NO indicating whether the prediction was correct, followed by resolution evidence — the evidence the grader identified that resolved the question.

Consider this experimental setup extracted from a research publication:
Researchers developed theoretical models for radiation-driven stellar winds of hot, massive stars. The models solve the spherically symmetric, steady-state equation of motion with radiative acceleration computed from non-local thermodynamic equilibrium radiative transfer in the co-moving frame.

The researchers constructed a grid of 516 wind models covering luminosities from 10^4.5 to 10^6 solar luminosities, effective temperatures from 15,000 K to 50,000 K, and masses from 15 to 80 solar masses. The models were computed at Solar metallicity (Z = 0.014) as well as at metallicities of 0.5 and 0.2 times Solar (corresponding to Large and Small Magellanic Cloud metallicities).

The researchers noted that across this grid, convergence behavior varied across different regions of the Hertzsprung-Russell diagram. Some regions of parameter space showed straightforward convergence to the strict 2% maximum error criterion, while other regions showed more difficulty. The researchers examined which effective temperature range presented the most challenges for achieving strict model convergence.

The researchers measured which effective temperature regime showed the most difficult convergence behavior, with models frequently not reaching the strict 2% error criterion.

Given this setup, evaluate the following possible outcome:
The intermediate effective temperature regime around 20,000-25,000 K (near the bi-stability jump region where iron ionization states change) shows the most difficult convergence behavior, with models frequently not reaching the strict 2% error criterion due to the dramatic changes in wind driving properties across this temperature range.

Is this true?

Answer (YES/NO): YES